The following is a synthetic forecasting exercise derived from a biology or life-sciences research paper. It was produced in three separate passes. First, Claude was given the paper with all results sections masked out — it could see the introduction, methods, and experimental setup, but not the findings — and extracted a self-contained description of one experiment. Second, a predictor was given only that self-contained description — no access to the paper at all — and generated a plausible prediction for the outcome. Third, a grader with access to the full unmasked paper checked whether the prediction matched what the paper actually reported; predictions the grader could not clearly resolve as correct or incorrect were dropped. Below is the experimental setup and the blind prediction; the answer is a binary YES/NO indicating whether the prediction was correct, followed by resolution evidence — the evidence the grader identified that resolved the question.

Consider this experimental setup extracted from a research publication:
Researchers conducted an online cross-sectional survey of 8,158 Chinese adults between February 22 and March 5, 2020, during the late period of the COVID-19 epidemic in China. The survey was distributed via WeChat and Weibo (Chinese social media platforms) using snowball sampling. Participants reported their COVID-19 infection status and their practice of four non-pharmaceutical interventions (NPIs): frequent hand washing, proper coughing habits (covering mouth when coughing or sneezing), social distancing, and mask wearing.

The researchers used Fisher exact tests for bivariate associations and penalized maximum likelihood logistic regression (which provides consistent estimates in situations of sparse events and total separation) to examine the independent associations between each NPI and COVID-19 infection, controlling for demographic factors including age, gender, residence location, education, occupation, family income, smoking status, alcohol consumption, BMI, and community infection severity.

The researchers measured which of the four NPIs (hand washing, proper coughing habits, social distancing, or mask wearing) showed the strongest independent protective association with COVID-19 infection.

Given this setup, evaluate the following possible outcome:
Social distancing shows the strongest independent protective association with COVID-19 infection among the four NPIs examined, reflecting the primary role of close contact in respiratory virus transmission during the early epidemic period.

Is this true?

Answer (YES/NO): NO